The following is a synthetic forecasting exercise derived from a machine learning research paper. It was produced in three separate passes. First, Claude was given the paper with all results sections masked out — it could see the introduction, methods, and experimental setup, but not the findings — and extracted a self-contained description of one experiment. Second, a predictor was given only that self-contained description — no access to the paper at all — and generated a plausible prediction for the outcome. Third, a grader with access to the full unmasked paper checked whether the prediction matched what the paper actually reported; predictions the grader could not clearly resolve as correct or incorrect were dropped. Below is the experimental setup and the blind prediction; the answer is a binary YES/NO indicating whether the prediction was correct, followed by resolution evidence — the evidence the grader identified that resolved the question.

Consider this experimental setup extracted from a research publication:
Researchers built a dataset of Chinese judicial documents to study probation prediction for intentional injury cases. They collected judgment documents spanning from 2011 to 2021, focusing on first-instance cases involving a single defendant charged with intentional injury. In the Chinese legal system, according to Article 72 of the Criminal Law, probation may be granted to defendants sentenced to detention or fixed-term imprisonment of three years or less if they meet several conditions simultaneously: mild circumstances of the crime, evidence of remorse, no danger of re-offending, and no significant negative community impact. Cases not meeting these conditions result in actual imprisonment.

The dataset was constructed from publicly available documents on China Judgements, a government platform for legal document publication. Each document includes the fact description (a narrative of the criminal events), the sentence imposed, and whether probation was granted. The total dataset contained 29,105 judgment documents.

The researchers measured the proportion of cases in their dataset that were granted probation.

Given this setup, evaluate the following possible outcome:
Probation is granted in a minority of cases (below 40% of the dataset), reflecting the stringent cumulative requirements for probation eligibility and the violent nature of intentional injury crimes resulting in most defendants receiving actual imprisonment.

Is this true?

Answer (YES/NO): YES